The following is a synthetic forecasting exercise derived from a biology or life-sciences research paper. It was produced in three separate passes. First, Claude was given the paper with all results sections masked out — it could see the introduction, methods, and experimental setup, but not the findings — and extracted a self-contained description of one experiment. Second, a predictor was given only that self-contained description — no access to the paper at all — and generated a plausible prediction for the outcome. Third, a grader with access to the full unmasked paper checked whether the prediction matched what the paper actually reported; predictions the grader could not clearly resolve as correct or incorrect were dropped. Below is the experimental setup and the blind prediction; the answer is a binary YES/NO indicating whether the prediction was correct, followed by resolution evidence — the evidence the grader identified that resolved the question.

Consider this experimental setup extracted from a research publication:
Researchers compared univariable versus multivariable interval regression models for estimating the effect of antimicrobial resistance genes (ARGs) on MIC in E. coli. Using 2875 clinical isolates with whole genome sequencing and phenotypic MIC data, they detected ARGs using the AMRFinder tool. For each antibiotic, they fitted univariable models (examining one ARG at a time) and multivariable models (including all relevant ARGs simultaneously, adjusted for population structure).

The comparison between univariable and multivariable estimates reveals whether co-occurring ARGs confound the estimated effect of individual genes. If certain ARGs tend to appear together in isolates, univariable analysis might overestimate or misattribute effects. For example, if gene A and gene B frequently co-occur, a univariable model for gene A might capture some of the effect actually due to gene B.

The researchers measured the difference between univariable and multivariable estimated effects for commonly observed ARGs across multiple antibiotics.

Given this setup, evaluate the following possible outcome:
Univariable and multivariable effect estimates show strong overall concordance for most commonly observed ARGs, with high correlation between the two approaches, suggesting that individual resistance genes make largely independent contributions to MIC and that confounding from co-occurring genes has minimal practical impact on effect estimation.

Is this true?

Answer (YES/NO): NO